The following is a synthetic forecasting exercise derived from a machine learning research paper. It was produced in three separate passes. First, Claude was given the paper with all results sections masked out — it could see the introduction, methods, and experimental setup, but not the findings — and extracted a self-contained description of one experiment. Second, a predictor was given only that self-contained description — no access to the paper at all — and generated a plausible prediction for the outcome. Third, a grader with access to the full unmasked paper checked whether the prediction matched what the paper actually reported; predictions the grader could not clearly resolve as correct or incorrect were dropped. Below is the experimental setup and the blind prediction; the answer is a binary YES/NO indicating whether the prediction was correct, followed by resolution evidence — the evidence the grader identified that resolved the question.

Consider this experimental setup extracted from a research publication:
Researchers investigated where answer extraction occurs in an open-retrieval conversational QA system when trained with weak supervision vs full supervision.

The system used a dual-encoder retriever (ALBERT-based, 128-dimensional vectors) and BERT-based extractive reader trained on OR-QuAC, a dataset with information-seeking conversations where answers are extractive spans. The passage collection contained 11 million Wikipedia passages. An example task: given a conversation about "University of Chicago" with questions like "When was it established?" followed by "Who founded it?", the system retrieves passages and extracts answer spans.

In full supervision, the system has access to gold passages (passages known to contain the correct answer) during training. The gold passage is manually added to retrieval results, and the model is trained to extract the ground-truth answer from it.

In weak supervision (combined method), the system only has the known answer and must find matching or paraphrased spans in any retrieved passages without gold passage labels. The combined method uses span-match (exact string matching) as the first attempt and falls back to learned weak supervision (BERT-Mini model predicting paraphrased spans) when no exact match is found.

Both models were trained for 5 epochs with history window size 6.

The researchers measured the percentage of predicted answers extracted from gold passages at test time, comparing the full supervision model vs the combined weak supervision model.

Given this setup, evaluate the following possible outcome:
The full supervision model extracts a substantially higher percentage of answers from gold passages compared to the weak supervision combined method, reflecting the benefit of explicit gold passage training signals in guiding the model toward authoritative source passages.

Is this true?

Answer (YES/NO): NO